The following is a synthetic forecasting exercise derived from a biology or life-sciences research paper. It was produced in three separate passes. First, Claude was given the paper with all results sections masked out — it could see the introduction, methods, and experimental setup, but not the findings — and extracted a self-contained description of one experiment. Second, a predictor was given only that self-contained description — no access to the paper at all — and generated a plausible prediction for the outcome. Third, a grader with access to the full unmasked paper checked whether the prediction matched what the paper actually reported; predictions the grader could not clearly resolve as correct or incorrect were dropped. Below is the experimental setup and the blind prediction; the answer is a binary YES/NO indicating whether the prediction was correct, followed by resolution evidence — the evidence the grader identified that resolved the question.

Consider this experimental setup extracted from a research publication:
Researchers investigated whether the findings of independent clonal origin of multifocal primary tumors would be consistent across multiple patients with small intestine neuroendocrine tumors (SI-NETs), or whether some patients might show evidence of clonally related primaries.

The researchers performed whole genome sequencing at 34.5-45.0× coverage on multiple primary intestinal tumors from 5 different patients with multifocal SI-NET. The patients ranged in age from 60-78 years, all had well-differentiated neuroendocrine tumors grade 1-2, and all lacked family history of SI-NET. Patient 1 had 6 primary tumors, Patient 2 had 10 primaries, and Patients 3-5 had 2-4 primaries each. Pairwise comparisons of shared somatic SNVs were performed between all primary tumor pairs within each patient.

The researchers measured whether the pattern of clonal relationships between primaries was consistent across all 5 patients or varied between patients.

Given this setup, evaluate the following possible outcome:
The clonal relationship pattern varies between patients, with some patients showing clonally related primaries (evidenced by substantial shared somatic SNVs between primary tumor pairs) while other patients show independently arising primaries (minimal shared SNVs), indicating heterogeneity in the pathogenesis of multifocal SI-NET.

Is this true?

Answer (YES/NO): NO